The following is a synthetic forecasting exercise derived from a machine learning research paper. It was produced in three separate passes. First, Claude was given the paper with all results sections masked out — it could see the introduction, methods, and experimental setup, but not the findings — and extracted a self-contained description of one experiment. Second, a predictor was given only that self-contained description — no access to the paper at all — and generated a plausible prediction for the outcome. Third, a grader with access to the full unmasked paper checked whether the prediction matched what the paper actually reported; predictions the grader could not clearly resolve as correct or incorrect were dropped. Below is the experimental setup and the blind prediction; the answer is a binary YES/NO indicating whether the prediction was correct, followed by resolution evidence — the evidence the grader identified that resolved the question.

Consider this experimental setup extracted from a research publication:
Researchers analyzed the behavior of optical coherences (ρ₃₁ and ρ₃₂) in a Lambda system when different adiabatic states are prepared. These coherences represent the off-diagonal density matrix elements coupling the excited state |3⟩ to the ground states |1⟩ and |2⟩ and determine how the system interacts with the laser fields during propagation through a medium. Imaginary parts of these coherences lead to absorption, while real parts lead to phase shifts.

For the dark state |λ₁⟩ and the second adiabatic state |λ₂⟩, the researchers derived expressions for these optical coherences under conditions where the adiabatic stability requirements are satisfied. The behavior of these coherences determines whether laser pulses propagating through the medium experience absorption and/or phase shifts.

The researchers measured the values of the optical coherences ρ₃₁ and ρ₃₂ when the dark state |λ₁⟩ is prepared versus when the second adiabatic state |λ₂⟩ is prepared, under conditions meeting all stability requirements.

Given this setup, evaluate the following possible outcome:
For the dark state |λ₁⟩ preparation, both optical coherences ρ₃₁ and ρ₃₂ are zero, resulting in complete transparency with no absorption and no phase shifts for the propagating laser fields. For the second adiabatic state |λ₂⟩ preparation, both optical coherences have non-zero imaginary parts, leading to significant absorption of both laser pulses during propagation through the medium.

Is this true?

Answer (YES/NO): NO